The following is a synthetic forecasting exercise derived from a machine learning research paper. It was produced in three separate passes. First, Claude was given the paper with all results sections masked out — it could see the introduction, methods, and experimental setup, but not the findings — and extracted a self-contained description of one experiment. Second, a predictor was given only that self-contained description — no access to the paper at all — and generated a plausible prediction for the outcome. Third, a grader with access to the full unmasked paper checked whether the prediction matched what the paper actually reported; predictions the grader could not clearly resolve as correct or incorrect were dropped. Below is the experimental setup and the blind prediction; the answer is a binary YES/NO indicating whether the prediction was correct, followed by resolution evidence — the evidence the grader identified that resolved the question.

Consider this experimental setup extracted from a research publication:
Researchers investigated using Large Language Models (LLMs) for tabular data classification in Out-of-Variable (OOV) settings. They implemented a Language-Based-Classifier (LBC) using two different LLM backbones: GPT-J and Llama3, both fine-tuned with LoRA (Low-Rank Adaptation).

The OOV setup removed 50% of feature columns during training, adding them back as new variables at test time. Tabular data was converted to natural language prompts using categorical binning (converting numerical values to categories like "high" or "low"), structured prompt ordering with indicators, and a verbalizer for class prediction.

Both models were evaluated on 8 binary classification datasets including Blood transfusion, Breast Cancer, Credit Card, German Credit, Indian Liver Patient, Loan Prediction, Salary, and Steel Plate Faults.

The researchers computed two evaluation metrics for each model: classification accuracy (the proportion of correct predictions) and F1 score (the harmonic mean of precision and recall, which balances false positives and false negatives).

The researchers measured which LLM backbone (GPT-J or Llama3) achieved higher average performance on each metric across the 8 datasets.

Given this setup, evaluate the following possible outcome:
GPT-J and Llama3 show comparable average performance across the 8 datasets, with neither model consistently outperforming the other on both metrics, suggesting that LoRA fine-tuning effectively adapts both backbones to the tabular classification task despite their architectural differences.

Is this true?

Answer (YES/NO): YES